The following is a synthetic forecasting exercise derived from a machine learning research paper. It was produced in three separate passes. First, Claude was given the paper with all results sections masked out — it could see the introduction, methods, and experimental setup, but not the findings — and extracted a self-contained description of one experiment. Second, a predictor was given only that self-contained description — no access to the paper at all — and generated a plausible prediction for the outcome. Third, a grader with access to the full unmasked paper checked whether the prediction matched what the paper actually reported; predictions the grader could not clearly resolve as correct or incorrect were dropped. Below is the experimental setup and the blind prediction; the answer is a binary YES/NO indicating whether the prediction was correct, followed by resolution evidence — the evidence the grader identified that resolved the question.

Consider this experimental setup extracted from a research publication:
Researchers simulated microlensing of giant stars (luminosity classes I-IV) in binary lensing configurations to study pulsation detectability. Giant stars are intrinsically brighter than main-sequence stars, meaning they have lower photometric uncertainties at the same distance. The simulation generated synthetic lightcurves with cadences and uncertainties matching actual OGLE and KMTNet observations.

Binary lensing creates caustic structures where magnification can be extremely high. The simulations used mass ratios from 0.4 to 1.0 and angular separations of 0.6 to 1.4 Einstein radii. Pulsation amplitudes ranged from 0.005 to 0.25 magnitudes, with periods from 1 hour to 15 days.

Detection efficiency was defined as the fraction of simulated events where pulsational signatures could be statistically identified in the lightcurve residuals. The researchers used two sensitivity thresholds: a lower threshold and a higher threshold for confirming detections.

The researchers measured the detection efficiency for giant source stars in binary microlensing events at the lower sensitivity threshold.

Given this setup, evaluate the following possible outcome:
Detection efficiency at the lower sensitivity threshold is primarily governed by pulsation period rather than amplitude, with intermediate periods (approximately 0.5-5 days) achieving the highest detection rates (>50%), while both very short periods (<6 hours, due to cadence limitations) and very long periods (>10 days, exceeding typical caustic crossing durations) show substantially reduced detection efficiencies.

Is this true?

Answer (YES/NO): NO